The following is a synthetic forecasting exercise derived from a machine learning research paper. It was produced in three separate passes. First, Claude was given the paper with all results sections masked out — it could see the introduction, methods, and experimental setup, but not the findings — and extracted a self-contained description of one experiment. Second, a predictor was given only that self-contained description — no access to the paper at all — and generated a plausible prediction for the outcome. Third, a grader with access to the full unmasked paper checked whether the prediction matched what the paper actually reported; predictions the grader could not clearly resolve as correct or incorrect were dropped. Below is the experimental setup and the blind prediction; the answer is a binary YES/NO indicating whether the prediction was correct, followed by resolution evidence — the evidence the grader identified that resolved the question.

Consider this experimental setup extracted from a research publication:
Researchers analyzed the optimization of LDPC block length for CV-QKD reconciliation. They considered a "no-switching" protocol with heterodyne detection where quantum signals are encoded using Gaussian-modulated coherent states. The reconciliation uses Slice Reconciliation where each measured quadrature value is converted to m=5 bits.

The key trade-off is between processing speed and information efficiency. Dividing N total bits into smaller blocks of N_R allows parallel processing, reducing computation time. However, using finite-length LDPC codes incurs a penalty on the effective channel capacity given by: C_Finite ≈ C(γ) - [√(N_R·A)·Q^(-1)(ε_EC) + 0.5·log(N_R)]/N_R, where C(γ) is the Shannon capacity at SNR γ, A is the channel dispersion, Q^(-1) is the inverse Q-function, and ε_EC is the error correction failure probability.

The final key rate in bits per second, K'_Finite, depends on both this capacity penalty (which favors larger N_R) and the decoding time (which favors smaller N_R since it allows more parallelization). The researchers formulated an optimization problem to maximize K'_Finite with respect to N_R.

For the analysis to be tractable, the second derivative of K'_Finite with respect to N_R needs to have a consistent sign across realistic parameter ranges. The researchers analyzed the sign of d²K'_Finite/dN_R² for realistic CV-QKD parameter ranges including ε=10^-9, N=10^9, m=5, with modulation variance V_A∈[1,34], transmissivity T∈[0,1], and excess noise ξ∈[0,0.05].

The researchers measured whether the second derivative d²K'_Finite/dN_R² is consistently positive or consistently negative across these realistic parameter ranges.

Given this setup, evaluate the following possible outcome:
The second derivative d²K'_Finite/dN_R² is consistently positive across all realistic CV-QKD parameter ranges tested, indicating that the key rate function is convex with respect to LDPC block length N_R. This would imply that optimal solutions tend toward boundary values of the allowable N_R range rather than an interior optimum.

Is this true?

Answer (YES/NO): NO